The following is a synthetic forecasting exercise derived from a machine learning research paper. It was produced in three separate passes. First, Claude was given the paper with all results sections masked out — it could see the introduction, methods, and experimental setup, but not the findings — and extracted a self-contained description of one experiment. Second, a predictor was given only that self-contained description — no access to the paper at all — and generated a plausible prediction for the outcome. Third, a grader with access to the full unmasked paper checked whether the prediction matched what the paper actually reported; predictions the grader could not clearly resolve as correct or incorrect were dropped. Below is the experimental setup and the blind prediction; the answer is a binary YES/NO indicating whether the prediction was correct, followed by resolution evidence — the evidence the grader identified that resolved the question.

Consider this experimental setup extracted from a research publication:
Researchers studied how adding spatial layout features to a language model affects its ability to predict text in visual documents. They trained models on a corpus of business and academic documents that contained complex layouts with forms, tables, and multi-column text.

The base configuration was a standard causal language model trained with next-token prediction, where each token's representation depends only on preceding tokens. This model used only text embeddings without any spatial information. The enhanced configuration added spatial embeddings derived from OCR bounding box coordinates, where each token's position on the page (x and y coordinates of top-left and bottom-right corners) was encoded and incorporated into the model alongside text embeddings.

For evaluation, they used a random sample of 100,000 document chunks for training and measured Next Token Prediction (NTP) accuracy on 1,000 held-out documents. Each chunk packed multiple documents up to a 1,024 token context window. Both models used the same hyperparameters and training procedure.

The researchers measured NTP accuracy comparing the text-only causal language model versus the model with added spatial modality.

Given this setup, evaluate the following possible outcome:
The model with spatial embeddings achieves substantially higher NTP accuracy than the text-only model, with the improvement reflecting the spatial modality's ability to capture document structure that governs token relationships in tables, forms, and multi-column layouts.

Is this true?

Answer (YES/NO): YES